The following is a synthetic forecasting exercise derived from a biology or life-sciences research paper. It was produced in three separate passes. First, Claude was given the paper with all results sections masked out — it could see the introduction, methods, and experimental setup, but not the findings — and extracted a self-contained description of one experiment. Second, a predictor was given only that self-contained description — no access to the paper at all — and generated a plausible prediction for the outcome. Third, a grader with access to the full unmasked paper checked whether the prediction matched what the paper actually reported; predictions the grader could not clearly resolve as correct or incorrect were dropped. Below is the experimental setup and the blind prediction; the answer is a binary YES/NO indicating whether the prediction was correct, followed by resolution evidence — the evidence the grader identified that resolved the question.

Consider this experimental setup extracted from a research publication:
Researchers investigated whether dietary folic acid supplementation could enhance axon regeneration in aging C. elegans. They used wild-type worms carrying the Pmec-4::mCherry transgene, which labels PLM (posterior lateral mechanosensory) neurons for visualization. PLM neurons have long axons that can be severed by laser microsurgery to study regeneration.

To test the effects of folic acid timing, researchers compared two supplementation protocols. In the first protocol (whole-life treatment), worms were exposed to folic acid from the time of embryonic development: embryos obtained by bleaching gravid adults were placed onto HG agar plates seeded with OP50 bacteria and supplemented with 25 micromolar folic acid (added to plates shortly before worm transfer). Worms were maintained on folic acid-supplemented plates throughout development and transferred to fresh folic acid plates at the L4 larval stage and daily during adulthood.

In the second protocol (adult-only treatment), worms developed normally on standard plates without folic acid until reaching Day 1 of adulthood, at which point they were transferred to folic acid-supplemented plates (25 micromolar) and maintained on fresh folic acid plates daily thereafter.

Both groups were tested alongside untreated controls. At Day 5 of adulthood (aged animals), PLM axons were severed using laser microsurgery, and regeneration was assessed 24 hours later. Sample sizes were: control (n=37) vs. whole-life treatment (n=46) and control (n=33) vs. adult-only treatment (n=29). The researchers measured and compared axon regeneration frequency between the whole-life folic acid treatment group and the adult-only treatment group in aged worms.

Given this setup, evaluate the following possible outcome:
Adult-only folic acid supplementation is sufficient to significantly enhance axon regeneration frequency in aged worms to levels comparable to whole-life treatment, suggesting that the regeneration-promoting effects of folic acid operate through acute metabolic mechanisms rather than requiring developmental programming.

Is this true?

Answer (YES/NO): YES